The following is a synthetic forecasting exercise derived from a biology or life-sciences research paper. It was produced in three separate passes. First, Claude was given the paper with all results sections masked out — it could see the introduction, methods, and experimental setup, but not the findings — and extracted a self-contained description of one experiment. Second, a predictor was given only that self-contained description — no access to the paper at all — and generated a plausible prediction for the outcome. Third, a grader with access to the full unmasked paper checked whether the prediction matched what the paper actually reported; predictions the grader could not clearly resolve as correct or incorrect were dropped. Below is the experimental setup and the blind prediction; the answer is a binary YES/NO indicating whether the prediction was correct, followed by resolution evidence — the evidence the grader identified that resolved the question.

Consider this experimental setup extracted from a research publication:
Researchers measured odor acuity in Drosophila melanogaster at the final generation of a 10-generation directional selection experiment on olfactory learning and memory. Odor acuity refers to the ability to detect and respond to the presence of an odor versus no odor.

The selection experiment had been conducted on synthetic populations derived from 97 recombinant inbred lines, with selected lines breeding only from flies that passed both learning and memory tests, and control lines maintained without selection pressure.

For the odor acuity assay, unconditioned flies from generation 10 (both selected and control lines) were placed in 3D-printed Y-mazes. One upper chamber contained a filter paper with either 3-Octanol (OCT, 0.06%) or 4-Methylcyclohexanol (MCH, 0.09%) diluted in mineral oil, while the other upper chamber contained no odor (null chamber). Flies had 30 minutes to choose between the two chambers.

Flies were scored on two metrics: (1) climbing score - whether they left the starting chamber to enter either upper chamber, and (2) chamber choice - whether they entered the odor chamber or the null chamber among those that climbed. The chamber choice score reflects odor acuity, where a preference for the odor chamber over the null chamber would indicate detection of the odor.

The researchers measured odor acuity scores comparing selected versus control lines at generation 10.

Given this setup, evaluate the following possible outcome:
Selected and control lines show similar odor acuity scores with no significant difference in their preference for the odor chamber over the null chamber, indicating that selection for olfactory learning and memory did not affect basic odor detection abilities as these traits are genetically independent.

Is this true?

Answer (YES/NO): NO